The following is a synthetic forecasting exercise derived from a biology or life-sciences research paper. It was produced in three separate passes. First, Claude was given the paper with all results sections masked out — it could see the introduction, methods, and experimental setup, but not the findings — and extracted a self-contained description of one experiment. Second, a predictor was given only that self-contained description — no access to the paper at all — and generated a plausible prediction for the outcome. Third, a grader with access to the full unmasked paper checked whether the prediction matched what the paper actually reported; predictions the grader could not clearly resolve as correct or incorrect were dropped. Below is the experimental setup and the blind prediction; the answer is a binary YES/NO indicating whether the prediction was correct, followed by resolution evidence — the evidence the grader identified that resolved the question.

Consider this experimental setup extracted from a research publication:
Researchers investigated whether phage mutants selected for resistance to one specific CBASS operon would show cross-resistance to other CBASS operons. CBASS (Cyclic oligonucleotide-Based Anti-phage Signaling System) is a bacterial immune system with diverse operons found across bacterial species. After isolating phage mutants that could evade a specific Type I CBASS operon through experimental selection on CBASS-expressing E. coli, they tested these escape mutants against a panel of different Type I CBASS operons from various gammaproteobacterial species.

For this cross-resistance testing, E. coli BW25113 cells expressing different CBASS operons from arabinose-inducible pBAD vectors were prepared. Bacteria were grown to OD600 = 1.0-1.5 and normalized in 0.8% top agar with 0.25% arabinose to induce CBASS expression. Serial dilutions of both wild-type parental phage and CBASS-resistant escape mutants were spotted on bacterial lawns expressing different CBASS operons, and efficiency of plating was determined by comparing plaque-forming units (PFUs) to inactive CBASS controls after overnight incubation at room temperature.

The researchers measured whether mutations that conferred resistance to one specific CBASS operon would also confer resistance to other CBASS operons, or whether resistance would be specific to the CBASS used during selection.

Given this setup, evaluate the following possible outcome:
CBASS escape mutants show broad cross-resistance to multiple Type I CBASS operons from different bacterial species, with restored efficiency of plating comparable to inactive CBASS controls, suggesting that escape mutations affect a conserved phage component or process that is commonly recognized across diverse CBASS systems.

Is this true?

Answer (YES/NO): NO